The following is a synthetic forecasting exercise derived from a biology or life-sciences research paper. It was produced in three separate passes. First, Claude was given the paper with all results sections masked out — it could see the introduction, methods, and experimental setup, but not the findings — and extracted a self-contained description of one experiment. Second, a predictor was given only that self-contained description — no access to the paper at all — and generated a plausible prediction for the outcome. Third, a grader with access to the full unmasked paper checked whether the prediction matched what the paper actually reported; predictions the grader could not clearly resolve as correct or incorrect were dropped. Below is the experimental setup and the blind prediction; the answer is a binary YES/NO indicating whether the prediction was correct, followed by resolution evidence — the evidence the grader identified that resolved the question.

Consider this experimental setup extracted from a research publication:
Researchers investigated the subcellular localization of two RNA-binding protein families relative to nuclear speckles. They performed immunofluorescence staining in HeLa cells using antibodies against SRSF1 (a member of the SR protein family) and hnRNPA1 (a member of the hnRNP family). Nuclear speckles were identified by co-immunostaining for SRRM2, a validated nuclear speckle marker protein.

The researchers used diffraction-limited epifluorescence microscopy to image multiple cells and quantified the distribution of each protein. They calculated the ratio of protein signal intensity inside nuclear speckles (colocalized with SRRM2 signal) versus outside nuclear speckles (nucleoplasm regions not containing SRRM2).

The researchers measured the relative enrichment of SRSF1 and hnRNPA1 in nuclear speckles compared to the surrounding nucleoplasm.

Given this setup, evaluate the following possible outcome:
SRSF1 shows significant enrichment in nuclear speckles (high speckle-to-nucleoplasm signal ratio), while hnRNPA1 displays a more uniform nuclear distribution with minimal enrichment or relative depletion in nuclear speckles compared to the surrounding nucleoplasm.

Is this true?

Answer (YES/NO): YES